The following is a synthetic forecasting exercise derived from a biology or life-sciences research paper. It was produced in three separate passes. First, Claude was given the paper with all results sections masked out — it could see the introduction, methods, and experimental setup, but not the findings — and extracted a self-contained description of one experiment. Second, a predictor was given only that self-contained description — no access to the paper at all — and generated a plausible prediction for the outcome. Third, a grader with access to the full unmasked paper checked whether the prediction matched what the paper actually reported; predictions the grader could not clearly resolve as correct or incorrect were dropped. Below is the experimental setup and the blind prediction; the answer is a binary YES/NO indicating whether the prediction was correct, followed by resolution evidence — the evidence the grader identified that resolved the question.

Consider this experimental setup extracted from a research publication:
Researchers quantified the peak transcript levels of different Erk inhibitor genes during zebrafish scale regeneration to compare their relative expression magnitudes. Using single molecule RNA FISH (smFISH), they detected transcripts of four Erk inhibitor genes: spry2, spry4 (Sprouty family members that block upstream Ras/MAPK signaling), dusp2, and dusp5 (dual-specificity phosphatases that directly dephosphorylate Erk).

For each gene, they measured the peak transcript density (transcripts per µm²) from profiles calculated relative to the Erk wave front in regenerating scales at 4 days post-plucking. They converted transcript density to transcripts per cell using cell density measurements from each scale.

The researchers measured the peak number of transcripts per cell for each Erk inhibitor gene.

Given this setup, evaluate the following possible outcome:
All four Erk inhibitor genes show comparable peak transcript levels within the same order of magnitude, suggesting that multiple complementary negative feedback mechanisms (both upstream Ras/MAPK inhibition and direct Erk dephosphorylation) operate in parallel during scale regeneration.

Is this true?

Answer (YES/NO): NO